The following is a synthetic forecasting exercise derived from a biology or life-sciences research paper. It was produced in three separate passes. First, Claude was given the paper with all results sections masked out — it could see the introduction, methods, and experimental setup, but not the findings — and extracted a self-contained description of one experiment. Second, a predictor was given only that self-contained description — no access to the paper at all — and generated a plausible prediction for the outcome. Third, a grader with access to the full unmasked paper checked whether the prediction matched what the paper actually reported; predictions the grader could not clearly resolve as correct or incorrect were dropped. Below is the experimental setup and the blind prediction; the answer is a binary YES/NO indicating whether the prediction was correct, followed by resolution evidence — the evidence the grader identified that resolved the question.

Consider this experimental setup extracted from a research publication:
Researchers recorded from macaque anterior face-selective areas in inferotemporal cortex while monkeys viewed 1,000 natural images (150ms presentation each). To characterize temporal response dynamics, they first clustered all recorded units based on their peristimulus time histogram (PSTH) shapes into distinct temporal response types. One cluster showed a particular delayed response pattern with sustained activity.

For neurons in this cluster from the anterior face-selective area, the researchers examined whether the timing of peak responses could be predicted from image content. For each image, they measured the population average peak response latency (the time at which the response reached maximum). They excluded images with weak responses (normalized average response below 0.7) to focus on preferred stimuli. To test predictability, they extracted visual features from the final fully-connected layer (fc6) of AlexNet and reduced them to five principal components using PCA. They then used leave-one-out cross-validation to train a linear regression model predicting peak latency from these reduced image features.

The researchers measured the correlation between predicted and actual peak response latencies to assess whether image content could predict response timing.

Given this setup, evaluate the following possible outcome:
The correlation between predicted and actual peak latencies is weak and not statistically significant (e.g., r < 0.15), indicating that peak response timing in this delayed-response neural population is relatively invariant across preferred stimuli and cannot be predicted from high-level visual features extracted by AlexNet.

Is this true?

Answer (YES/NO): NO